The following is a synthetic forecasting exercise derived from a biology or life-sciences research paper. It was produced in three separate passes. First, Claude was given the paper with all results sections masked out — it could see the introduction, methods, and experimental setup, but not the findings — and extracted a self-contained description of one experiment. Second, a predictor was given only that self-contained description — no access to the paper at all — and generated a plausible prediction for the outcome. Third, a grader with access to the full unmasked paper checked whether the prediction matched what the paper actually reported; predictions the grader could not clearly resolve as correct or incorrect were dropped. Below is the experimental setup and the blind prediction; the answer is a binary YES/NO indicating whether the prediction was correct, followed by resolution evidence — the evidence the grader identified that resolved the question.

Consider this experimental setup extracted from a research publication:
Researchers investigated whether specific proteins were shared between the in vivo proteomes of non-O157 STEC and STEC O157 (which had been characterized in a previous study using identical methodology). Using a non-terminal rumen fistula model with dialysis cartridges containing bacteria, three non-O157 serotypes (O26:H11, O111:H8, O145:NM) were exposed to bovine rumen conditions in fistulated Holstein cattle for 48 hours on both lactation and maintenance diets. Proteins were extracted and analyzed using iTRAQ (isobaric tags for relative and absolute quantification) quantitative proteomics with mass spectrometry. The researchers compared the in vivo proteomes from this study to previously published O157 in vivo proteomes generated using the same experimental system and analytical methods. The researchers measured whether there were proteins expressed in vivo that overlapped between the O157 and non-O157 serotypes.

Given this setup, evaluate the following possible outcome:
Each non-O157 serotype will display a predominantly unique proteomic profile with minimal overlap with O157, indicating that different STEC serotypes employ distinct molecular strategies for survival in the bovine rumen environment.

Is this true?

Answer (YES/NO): NO